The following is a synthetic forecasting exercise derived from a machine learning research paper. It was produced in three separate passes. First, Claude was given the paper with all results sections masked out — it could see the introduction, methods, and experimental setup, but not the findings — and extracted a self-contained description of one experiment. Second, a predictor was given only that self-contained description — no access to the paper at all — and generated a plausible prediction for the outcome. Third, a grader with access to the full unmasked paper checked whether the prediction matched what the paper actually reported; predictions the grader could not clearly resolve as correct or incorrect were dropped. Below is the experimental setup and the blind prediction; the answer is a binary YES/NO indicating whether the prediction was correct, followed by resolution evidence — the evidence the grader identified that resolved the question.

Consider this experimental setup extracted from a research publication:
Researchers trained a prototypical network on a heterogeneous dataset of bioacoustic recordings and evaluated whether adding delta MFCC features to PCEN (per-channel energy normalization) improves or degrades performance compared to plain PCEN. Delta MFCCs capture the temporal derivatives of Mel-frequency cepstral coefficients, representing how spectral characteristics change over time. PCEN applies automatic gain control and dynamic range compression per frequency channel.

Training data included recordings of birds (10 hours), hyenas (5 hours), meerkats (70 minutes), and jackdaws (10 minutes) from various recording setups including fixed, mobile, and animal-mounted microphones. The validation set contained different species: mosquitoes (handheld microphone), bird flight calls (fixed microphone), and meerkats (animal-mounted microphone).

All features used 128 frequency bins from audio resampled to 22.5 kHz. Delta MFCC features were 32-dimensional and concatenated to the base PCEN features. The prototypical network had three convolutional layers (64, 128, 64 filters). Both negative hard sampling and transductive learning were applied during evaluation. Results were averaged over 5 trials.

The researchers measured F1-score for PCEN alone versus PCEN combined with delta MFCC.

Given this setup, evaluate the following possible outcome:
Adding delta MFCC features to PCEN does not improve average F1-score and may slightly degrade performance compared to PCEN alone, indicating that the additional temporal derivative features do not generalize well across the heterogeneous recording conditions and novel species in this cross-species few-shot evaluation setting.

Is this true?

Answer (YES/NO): YES